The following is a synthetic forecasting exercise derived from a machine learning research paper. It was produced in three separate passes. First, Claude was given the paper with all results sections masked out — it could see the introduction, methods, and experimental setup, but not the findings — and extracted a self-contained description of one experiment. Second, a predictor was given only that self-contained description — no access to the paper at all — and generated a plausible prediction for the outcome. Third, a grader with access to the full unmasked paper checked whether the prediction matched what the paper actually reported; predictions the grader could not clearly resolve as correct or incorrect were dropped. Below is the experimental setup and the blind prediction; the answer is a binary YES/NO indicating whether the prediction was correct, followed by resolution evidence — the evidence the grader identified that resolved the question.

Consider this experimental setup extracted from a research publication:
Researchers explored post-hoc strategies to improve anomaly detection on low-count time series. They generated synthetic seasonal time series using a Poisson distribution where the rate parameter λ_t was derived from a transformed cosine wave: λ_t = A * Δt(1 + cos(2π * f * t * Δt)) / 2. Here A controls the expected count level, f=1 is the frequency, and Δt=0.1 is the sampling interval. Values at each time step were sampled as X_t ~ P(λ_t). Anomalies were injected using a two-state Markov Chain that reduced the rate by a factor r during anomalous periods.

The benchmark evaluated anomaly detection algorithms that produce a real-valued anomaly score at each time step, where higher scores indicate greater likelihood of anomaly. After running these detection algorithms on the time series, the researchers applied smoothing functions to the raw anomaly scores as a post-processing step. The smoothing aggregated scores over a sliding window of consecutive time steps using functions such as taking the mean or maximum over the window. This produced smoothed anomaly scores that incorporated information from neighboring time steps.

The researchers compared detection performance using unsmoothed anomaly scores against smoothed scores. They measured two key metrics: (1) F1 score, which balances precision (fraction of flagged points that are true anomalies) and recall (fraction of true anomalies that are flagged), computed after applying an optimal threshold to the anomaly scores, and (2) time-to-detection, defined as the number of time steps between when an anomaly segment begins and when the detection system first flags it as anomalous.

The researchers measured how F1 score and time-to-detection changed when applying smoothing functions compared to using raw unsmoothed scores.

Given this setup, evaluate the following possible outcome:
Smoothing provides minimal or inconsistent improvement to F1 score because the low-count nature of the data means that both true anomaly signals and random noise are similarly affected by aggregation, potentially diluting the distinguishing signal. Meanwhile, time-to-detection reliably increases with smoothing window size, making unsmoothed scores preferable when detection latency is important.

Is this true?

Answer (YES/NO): NO